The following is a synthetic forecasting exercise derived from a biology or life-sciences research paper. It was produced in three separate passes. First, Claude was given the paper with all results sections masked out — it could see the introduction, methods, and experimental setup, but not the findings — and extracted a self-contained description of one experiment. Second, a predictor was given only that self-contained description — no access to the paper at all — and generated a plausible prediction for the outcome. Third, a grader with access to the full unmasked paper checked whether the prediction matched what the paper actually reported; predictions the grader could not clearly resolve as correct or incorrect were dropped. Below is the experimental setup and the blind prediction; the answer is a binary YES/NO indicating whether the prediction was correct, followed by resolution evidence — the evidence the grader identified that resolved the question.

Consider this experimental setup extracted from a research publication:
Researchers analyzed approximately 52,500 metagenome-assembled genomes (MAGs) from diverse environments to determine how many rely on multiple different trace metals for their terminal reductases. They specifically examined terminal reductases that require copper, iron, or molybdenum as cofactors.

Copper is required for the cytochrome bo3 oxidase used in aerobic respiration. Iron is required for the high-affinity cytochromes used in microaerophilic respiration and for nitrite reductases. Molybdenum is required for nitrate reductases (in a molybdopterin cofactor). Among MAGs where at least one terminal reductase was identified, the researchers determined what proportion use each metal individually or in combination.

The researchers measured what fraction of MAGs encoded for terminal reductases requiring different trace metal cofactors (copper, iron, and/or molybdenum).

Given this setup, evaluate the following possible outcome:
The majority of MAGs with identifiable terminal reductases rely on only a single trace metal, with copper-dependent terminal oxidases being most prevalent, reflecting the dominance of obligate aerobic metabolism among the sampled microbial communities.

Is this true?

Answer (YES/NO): NO